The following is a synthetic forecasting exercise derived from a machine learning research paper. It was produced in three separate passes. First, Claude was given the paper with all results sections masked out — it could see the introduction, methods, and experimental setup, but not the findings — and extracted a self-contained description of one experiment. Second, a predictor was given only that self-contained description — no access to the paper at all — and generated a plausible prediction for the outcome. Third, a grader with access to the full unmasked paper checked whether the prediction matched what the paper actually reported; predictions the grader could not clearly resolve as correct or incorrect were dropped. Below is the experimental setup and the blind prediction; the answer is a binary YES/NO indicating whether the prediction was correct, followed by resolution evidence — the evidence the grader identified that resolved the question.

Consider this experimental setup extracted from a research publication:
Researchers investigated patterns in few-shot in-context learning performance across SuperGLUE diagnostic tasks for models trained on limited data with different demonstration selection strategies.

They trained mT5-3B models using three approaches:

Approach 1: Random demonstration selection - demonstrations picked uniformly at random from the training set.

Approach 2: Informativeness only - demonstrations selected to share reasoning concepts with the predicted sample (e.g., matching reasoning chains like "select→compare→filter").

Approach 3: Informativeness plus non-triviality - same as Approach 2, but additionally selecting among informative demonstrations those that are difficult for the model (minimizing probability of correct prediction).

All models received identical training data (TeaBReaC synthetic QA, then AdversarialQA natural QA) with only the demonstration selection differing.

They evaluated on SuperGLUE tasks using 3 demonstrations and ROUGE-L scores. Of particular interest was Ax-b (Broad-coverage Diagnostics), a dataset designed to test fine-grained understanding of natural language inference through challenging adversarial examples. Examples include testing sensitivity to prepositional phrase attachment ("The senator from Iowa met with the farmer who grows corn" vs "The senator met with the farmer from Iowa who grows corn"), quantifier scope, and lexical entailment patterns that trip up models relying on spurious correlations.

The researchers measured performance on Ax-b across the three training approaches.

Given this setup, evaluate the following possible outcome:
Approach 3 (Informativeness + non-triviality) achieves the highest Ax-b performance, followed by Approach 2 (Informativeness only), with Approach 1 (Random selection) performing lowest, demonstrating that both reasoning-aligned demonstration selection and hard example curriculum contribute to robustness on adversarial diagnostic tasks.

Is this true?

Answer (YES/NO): NO